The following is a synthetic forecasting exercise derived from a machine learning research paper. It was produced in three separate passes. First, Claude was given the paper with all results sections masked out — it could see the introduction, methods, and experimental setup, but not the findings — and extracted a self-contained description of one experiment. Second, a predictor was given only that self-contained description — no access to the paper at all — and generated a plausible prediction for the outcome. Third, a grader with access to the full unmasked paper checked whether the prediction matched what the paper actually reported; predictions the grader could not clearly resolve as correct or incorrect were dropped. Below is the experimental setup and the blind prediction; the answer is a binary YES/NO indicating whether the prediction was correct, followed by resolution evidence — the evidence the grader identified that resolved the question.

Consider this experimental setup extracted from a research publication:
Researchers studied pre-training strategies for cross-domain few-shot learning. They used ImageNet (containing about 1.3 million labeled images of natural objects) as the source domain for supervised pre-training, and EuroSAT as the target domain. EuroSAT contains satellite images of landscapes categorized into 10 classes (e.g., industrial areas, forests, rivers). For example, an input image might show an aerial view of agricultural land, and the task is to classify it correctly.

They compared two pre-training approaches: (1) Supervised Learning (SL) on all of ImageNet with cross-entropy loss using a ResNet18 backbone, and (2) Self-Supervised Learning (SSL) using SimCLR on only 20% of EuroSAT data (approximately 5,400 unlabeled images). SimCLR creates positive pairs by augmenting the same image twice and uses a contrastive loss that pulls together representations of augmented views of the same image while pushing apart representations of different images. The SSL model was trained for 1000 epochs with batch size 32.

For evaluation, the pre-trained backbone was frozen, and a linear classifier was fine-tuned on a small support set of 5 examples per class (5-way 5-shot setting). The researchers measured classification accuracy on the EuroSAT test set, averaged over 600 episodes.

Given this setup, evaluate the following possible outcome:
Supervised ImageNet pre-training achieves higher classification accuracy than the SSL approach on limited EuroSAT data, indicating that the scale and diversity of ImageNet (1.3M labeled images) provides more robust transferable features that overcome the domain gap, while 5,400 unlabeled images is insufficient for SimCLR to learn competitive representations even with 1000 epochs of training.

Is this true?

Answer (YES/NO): NO